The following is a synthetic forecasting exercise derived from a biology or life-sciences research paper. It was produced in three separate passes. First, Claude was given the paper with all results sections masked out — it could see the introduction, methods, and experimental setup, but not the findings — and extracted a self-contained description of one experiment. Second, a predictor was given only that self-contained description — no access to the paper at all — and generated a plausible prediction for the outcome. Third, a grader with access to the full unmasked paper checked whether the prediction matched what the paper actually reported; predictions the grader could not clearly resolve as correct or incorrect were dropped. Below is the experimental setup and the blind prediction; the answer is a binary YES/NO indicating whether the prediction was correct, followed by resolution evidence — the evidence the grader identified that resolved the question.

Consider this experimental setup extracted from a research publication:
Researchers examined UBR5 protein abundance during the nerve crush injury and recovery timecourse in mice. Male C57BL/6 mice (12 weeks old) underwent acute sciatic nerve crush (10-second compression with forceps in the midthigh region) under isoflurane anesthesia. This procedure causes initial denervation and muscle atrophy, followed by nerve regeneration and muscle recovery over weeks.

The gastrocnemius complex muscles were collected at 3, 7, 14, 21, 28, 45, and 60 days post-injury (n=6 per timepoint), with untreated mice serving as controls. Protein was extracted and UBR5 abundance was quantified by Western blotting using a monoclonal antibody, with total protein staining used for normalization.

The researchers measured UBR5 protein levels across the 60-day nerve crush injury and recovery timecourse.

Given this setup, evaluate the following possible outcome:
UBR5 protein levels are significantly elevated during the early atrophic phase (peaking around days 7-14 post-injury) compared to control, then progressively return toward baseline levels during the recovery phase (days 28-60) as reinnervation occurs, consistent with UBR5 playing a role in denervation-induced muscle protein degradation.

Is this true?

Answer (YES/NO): NO